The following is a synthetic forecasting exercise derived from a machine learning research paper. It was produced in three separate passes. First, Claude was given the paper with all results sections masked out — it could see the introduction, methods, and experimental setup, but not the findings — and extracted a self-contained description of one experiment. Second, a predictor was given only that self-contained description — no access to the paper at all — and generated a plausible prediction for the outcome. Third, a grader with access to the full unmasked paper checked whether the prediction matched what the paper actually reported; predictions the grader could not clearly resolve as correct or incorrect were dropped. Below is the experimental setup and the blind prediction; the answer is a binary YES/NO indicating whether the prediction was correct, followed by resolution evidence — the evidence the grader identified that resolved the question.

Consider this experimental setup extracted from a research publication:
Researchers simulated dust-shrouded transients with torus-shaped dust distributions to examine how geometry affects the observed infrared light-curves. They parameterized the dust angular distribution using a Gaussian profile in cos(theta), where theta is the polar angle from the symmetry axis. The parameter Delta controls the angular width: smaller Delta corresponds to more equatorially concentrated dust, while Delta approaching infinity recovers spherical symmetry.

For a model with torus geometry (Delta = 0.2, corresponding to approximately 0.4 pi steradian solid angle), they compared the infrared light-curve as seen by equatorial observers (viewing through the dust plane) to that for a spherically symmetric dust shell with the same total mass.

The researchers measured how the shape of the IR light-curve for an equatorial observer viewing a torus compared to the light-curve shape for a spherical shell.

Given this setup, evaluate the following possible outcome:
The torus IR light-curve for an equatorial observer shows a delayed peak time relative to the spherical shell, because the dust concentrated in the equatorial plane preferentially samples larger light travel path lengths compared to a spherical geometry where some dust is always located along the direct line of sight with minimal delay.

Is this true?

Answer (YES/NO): NO